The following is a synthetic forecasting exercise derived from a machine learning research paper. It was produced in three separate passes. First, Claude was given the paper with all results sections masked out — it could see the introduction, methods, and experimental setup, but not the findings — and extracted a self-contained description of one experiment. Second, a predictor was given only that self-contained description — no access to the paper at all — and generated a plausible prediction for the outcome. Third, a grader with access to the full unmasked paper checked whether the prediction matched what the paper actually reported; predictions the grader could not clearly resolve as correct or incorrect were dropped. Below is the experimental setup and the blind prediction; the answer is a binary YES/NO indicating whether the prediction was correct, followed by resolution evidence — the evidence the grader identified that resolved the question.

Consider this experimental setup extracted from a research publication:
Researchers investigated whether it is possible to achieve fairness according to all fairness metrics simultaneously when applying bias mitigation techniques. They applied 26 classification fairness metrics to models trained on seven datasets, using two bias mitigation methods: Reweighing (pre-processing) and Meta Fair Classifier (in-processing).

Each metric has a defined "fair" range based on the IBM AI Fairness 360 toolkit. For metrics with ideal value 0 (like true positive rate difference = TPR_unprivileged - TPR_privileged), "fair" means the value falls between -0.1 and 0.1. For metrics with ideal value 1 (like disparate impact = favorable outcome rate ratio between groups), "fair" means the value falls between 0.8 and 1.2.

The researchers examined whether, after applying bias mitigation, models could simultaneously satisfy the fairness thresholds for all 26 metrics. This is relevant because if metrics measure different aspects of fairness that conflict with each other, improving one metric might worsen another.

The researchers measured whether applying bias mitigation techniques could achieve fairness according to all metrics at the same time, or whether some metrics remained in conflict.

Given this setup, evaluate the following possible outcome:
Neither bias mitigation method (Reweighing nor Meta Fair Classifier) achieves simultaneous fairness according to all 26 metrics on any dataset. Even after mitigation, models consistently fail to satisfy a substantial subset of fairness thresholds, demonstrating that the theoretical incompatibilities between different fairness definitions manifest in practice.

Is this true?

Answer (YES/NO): YES